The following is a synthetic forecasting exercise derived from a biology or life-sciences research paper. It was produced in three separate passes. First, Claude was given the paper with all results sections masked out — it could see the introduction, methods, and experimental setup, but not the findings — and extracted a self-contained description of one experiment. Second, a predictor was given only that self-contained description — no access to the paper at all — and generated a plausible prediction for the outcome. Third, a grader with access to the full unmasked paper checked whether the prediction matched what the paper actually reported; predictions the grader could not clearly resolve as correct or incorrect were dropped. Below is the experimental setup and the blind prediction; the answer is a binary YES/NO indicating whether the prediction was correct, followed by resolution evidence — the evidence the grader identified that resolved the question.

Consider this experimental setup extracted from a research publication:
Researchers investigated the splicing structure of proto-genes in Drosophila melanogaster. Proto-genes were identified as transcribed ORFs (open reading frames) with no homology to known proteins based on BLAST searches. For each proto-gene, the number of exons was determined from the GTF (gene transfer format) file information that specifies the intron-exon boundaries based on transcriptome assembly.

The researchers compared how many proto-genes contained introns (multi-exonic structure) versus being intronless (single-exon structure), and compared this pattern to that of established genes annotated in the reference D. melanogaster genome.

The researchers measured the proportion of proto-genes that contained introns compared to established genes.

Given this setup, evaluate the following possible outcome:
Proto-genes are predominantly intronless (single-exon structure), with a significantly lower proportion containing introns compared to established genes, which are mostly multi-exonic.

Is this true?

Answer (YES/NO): NO